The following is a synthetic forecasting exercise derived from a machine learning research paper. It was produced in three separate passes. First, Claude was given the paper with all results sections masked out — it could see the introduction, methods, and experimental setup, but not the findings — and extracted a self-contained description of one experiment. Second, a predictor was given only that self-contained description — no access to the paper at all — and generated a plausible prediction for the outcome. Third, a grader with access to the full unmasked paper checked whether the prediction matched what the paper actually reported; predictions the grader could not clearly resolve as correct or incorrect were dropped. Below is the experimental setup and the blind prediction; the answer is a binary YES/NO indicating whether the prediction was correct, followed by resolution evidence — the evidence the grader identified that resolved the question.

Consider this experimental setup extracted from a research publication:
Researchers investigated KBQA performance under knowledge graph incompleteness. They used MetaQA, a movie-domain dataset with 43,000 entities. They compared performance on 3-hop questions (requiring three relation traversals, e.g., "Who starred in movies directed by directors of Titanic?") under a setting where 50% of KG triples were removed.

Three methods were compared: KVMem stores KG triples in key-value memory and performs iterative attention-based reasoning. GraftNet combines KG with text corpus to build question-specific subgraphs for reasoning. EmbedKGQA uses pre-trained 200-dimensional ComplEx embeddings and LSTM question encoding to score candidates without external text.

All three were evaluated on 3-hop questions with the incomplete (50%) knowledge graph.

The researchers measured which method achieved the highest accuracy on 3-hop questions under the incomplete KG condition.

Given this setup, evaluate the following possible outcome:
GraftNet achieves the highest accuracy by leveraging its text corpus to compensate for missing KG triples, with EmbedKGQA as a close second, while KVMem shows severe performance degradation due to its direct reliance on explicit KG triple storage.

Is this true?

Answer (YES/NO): NO